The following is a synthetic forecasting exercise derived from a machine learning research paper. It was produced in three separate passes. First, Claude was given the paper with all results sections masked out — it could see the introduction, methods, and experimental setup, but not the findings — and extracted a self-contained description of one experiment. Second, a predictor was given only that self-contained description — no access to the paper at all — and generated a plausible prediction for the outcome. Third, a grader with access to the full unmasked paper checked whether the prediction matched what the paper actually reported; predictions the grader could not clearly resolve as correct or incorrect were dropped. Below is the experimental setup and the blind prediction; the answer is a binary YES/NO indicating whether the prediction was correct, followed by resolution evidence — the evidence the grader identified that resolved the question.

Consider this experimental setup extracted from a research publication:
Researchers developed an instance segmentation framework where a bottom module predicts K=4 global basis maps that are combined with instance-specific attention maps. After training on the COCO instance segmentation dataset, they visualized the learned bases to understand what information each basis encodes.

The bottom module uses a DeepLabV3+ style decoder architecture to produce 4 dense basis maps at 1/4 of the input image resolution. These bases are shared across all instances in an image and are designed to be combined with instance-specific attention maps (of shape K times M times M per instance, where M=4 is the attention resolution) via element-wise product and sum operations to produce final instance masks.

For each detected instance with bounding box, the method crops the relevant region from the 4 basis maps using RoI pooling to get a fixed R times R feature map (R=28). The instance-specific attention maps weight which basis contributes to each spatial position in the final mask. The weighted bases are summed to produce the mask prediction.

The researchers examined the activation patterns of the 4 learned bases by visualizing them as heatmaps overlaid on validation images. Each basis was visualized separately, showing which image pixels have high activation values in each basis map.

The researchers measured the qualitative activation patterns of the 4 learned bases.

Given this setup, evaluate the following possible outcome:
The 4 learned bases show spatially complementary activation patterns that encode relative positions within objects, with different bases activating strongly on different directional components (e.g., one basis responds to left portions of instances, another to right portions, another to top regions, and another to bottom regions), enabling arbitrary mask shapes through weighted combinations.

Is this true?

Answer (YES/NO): NO